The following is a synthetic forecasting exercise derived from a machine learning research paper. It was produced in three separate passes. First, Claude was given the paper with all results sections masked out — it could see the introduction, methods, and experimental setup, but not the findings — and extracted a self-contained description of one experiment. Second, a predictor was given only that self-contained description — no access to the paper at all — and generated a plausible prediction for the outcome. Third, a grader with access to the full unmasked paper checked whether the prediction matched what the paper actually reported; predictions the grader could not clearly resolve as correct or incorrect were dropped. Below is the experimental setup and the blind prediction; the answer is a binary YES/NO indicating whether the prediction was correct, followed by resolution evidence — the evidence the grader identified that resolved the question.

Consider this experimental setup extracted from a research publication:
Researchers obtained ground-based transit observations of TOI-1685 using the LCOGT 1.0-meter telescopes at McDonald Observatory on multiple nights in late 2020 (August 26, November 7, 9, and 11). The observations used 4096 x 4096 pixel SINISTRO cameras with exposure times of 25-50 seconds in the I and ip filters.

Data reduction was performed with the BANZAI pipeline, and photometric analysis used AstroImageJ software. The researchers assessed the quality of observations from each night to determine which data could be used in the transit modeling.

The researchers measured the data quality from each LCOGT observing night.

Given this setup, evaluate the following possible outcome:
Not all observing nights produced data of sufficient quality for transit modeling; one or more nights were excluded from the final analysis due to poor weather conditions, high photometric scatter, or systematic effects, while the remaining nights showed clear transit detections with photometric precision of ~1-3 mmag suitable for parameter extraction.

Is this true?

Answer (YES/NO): YES